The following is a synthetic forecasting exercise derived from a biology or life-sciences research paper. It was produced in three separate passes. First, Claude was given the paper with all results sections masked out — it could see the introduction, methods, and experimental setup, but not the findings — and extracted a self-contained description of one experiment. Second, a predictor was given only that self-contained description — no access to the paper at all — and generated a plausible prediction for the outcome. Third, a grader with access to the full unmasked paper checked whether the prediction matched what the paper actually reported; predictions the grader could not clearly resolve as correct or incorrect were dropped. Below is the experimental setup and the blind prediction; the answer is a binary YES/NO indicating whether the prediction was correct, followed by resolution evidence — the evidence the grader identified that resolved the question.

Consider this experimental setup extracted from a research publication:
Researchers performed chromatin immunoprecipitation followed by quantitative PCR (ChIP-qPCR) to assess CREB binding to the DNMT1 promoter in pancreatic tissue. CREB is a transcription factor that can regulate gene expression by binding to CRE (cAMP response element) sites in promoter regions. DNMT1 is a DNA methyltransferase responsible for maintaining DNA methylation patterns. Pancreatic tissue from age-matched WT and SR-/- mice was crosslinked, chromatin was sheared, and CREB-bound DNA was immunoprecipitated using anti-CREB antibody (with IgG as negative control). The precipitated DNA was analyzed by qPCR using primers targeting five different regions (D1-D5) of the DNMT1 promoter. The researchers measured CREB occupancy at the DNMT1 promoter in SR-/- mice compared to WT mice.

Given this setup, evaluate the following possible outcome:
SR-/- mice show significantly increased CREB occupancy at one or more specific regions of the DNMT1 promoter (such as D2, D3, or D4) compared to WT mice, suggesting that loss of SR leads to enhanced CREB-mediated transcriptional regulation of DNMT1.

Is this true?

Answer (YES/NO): NO